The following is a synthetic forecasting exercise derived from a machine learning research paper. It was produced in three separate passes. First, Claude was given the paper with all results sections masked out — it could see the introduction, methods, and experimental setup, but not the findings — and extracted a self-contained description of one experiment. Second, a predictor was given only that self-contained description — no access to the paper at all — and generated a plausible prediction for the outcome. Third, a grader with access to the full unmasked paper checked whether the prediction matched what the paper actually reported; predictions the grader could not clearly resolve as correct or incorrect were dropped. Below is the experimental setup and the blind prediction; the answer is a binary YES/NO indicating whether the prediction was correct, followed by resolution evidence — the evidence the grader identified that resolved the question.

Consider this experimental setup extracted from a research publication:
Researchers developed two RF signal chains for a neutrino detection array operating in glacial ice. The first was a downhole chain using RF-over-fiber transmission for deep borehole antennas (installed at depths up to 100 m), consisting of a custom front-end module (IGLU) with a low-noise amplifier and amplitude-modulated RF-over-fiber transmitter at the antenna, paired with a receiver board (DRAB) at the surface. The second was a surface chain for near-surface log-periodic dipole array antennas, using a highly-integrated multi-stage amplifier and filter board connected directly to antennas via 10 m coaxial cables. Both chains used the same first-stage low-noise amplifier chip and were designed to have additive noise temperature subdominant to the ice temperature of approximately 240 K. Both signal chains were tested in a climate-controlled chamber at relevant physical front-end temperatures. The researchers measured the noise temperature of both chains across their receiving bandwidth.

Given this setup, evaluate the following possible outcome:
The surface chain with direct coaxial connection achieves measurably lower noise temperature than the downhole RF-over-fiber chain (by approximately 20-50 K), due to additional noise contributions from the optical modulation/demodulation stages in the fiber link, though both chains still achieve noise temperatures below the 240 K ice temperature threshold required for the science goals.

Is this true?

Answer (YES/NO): NO